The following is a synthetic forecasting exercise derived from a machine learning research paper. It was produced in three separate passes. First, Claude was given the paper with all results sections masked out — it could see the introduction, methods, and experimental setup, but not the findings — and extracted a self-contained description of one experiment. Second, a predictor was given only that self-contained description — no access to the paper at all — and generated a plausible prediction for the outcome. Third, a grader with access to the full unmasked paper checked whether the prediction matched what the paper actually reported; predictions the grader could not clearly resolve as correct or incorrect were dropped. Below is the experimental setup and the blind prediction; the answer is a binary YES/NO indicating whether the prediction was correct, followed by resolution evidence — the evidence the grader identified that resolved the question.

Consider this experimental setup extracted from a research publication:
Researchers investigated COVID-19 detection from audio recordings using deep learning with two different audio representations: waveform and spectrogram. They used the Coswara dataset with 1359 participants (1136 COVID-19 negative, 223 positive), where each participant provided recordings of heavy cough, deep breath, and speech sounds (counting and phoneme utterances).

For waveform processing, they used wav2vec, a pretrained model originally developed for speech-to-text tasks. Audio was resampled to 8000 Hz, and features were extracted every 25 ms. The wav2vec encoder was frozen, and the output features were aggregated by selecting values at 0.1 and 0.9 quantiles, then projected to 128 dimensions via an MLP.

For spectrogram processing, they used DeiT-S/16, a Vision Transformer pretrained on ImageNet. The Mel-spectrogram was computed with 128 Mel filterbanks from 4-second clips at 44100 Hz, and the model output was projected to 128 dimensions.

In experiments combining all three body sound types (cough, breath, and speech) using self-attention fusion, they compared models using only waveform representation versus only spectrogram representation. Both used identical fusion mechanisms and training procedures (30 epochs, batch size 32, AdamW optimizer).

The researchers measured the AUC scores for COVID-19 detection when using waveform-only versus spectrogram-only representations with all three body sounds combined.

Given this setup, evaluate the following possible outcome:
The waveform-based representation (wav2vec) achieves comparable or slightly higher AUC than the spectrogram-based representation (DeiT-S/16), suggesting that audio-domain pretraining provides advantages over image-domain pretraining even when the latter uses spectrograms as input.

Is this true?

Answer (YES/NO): NO